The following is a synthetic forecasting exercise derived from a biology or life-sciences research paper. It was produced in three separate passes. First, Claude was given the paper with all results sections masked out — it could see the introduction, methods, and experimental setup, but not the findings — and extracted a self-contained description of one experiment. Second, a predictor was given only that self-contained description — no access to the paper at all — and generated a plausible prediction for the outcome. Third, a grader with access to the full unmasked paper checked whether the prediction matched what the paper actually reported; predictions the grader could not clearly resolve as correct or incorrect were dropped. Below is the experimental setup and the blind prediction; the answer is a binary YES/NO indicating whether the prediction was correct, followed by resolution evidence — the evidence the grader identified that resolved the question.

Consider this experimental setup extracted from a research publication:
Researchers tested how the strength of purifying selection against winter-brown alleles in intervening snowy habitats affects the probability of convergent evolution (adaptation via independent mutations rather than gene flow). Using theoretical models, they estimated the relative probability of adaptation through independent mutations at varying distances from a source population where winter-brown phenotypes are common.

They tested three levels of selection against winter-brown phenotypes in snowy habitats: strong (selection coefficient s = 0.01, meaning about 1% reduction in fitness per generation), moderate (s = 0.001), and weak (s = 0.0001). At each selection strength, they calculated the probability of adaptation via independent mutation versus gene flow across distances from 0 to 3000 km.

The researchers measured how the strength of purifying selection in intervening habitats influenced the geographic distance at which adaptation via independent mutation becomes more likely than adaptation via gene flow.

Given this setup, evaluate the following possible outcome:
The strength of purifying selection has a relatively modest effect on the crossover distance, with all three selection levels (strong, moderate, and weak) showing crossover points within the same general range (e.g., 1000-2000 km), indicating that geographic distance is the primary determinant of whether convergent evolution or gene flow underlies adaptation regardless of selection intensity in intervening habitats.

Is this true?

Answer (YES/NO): NO